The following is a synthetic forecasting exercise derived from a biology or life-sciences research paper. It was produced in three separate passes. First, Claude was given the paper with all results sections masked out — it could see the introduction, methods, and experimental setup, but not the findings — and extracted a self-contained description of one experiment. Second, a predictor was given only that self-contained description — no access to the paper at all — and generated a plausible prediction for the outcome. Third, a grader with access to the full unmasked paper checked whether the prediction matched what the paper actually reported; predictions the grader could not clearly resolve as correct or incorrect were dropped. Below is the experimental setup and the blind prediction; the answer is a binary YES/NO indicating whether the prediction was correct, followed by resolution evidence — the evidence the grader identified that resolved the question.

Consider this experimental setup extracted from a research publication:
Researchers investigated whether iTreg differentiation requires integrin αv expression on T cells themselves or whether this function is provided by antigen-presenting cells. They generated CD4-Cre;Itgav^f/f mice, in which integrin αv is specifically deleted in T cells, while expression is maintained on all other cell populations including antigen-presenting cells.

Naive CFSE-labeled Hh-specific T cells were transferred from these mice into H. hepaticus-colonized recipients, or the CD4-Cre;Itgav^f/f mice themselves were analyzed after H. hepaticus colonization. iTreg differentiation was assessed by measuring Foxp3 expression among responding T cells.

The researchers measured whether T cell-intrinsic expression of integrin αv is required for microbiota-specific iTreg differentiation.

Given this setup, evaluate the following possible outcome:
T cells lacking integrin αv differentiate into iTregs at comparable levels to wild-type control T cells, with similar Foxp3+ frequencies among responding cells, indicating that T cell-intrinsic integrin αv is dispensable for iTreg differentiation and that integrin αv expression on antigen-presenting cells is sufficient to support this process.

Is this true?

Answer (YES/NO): YES